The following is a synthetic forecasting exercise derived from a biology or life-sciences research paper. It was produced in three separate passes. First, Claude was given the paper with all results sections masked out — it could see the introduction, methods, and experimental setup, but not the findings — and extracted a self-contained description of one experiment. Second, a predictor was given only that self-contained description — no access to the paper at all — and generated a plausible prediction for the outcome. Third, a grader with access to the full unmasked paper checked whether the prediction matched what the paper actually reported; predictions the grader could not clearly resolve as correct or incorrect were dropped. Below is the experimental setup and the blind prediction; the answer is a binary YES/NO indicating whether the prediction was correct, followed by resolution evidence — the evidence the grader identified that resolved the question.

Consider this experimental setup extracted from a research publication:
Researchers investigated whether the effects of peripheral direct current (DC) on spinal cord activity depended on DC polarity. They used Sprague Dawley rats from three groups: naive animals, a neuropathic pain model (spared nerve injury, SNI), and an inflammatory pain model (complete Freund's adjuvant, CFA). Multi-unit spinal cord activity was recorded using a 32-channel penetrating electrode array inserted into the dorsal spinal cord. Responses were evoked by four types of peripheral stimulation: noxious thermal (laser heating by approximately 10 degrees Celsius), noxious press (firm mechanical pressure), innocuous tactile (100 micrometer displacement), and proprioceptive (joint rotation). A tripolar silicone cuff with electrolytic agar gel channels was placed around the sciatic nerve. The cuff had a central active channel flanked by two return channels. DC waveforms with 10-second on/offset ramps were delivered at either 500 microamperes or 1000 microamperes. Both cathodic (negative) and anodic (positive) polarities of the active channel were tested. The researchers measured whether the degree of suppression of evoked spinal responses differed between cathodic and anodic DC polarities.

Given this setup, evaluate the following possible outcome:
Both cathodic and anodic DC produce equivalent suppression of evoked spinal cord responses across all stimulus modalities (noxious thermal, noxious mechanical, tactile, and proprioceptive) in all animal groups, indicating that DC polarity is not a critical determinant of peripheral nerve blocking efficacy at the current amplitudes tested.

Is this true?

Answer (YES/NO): YES